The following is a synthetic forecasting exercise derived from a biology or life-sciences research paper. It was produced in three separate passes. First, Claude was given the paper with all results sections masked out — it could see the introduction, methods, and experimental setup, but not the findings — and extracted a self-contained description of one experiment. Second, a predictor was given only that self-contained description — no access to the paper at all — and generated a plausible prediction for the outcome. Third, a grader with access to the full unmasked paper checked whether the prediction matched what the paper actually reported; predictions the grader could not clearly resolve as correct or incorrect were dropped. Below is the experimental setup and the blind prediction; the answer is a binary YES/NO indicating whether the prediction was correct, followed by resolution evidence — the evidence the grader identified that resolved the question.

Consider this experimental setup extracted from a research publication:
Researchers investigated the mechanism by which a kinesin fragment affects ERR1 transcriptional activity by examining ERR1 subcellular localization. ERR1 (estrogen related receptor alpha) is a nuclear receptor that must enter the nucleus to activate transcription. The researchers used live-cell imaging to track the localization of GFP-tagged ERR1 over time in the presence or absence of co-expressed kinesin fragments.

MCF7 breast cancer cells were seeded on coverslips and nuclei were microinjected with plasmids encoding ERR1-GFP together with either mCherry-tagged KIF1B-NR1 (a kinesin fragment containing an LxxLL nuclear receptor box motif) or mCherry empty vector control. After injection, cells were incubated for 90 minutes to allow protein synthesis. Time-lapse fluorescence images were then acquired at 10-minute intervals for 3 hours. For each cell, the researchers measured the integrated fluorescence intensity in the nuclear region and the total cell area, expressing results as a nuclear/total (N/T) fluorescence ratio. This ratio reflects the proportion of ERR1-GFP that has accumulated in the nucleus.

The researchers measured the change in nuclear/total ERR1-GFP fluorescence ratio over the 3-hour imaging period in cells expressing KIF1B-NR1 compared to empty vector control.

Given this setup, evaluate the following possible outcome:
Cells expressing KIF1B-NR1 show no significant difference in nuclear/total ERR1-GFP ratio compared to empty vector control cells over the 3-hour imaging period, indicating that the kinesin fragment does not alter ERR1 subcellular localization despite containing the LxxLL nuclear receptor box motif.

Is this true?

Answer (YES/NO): NO